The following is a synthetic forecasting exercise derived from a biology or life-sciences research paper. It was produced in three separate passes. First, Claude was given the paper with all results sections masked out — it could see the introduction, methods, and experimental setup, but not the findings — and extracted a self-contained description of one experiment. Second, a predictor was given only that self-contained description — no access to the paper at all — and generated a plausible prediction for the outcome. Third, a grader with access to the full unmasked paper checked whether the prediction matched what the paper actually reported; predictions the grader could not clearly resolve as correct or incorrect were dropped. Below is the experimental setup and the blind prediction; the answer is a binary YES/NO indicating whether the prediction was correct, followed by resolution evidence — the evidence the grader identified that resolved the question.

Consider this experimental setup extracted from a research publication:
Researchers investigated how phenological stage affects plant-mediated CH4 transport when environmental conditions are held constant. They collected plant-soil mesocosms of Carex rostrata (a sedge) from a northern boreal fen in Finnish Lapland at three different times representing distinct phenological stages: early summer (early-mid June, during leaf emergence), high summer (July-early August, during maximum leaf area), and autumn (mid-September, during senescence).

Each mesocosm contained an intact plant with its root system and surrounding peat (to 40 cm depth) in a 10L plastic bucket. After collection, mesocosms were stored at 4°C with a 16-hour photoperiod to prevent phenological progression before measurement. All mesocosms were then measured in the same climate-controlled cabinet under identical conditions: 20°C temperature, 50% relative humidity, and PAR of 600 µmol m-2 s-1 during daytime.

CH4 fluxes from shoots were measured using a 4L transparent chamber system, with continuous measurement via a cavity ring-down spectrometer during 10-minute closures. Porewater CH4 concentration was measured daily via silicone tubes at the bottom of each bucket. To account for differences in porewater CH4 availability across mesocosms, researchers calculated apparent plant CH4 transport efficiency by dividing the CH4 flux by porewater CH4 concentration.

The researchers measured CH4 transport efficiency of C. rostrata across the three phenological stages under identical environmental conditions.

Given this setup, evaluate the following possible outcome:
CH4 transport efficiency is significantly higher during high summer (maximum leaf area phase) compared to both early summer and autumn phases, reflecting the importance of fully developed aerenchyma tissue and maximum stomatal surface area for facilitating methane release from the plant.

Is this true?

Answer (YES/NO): NO